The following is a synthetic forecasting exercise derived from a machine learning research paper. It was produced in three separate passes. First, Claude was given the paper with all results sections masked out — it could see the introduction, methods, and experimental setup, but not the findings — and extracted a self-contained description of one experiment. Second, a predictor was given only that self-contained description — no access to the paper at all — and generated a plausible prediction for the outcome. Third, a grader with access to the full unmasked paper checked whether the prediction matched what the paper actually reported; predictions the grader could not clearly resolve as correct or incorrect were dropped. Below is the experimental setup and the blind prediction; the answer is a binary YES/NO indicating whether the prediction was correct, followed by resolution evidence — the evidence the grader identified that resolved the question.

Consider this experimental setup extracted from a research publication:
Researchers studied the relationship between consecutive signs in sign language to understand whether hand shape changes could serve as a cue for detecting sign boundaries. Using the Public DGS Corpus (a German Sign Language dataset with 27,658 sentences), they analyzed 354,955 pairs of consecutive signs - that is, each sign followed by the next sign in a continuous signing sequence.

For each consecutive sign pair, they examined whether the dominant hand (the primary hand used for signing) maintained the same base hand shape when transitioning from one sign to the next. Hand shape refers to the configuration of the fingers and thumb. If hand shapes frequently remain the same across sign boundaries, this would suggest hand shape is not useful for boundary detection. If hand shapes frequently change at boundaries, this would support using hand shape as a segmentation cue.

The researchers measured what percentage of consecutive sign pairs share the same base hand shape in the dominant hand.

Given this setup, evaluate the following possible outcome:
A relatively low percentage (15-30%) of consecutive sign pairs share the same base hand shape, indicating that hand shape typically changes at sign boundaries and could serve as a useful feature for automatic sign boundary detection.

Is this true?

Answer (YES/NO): YES